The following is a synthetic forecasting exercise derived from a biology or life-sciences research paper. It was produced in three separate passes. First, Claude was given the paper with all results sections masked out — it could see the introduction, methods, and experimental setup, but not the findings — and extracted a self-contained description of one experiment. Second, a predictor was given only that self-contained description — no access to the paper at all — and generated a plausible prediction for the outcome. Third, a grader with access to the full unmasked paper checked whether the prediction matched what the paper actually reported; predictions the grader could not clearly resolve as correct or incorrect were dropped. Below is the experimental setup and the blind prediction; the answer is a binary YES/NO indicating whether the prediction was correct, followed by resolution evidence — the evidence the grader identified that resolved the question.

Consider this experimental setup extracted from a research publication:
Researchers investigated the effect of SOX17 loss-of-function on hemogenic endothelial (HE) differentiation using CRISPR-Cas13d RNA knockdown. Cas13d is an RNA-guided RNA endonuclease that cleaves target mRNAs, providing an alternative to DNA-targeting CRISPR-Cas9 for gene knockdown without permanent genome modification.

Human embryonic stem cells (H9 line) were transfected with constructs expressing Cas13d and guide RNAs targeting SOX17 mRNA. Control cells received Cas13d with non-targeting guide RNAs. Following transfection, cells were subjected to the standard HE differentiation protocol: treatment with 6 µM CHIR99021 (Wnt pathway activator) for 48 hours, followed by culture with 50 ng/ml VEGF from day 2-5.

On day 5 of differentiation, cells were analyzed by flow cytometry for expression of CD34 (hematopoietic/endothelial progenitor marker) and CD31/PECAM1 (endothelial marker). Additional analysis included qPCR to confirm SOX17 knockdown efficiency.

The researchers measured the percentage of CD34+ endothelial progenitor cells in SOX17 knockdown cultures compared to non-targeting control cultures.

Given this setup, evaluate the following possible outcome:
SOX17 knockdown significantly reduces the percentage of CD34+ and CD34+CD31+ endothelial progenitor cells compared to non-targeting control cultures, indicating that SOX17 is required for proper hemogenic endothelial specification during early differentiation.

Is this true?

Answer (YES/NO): YES